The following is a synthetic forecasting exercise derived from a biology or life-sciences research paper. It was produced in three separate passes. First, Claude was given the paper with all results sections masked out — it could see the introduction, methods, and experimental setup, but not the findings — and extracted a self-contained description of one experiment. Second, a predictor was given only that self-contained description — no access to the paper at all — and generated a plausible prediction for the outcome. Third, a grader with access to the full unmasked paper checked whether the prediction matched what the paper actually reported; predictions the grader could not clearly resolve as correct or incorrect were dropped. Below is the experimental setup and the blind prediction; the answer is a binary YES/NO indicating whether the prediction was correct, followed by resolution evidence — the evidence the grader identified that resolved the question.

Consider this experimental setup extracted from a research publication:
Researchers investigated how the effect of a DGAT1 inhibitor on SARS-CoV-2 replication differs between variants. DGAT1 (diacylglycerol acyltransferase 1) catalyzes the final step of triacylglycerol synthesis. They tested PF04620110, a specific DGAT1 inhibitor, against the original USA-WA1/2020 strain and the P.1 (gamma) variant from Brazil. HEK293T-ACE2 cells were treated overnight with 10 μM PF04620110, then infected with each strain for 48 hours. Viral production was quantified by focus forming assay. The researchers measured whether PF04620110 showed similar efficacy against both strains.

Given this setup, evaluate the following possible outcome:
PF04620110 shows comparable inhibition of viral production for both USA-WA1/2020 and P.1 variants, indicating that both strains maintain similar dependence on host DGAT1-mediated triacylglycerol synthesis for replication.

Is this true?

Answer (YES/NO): NO